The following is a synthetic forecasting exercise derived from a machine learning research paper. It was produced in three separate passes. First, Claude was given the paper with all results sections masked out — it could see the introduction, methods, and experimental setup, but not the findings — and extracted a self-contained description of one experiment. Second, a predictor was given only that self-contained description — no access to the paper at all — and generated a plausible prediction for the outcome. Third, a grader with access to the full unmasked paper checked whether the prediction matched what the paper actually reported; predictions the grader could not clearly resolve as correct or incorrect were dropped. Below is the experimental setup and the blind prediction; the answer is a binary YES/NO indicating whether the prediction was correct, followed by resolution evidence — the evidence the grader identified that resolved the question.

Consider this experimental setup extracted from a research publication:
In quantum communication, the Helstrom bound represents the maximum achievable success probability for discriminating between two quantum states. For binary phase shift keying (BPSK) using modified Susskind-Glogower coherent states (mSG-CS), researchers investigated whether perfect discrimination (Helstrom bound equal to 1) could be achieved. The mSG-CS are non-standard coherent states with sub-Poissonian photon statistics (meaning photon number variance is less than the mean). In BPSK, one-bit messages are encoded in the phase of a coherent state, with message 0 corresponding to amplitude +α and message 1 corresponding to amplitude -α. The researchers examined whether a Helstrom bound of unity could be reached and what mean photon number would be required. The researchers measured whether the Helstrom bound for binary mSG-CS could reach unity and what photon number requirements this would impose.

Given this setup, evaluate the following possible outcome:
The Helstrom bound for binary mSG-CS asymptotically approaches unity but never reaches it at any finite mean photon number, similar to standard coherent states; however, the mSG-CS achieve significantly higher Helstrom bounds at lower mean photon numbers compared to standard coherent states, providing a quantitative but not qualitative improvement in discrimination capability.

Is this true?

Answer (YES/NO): NO